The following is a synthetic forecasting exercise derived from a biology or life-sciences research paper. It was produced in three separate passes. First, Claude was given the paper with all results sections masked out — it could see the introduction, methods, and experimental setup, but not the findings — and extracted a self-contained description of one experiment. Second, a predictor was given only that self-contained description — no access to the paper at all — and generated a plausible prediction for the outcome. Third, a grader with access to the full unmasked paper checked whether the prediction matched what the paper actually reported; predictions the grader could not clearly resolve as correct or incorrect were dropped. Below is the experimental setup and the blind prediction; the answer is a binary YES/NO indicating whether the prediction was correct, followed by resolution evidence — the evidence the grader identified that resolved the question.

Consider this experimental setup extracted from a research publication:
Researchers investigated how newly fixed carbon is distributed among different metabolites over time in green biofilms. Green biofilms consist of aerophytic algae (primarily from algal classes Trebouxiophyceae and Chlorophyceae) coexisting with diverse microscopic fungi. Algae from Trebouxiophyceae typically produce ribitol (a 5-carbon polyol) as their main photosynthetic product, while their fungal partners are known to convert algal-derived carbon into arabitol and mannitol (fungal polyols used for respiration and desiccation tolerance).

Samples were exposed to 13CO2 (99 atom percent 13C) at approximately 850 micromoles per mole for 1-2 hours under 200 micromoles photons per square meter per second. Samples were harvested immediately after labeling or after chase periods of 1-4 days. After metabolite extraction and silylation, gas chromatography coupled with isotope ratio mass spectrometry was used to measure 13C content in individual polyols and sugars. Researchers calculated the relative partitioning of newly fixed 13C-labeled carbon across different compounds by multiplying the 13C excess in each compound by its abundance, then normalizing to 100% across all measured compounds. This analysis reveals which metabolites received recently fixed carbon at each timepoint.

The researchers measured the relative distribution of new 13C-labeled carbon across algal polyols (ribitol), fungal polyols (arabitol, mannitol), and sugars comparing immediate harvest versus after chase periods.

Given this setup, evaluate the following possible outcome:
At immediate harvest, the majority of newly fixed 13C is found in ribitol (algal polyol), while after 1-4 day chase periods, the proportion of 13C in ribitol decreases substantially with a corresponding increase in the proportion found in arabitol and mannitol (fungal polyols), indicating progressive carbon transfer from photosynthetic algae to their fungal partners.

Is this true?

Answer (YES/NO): NO